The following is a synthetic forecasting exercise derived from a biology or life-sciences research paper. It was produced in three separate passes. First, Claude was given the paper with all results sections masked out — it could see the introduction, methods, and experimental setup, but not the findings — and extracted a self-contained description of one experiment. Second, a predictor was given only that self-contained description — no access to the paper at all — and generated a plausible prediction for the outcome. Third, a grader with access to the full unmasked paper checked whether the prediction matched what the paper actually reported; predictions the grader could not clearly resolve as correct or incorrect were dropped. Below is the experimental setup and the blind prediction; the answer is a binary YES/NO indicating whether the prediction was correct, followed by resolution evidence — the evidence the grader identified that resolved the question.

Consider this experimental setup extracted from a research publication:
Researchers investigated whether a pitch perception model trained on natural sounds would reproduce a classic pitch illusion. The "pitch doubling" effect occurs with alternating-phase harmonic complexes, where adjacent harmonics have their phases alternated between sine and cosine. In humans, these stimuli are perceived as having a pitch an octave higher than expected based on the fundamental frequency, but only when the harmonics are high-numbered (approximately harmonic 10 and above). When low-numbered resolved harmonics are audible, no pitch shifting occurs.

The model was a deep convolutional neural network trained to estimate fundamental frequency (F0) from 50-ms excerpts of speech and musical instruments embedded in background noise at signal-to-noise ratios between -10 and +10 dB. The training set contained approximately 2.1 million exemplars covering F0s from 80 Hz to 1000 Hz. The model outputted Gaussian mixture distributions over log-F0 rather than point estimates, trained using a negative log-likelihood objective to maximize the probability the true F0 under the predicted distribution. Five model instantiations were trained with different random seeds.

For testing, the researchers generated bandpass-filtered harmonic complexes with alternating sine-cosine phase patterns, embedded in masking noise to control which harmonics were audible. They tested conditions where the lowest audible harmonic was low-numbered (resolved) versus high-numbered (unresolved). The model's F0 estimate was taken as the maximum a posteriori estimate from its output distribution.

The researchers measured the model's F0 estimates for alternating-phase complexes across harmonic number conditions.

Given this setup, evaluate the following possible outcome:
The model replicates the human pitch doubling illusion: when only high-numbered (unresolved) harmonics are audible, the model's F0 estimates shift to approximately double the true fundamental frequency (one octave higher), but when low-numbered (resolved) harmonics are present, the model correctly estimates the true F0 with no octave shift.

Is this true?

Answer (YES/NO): YES